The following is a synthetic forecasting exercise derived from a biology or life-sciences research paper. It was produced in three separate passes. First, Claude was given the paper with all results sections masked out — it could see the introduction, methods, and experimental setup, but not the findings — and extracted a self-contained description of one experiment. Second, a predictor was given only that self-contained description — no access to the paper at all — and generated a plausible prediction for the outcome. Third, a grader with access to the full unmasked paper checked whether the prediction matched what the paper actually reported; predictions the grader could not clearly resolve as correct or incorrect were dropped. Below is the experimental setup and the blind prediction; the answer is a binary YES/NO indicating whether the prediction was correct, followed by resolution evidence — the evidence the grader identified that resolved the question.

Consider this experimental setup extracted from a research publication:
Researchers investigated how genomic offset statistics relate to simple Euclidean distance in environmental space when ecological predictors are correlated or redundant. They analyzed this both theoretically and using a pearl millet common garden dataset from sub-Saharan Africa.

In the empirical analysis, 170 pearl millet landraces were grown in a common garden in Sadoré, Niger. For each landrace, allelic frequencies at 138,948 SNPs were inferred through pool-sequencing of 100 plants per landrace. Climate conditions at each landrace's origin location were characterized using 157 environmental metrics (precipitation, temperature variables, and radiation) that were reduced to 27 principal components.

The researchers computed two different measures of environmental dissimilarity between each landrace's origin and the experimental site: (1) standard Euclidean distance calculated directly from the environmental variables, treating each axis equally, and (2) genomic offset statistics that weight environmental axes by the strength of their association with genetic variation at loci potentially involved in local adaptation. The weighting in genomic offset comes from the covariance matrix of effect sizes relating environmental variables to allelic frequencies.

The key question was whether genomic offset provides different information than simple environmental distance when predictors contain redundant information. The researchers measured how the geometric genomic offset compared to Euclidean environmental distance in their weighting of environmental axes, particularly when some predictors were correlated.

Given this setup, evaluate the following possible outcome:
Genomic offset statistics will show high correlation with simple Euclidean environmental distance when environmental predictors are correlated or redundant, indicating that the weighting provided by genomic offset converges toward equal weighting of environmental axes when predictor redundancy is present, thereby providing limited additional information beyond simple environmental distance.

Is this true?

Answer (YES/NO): NO